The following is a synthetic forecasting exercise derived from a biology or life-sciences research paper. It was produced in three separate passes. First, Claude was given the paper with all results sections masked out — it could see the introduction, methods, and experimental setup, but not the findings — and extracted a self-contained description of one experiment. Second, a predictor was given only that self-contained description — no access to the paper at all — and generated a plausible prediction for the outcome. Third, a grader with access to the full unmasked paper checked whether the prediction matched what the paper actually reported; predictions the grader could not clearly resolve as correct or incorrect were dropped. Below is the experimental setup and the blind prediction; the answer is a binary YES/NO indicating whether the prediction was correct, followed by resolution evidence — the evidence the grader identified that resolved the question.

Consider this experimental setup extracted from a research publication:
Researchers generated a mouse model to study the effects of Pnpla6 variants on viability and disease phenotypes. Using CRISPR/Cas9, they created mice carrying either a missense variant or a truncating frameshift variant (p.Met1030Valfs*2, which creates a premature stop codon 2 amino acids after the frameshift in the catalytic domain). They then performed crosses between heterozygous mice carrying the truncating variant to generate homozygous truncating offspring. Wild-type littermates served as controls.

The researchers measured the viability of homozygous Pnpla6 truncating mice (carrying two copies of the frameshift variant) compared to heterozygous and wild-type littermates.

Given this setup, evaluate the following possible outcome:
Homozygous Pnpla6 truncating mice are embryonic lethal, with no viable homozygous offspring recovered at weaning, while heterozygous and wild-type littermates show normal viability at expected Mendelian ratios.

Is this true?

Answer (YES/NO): YES